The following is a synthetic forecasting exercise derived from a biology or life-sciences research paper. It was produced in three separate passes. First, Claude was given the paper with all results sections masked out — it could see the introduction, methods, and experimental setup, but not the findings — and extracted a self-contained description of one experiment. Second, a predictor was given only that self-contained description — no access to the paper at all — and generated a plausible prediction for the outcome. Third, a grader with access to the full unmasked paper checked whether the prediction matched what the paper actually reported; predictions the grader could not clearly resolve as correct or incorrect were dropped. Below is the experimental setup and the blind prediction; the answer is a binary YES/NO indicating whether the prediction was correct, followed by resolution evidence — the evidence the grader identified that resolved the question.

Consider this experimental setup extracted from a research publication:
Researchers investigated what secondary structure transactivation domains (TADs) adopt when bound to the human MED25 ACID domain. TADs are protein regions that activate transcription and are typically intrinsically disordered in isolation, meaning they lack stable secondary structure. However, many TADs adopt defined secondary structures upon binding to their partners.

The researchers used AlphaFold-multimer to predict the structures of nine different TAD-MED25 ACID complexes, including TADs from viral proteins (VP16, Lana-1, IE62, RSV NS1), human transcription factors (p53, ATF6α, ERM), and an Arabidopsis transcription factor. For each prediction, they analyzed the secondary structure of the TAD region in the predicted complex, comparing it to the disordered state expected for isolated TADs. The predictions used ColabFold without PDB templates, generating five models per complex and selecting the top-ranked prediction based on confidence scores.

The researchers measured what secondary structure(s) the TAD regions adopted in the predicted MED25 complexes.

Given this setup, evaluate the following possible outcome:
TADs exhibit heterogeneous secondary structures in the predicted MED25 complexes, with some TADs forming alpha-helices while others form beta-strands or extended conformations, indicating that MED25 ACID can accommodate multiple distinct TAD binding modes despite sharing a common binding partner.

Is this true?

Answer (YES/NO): NO